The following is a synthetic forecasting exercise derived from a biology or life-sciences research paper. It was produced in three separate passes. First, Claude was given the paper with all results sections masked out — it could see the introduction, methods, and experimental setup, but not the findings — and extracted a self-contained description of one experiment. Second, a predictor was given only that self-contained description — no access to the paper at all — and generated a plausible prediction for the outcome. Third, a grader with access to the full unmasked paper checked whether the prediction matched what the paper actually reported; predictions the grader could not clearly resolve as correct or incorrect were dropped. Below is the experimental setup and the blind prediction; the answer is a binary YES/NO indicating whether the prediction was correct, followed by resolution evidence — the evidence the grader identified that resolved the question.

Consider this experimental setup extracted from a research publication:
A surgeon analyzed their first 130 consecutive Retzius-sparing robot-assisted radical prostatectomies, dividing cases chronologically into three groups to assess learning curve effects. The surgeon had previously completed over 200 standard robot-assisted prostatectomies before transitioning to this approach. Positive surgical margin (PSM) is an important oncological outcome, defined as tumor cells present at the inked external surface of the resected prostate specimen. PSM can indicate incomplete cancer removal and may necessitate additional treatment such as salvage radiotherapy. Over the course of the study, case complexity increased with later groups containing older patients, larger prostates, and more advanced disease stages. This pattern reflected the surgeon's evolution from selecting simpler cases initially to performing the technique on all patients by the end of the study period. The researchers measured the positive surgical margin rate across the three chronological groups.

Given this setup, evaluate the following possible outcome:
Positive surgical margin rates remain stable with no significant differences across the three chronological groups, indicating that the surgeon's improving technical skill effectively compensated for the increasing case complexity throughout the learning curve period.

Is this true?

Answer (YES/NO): NO